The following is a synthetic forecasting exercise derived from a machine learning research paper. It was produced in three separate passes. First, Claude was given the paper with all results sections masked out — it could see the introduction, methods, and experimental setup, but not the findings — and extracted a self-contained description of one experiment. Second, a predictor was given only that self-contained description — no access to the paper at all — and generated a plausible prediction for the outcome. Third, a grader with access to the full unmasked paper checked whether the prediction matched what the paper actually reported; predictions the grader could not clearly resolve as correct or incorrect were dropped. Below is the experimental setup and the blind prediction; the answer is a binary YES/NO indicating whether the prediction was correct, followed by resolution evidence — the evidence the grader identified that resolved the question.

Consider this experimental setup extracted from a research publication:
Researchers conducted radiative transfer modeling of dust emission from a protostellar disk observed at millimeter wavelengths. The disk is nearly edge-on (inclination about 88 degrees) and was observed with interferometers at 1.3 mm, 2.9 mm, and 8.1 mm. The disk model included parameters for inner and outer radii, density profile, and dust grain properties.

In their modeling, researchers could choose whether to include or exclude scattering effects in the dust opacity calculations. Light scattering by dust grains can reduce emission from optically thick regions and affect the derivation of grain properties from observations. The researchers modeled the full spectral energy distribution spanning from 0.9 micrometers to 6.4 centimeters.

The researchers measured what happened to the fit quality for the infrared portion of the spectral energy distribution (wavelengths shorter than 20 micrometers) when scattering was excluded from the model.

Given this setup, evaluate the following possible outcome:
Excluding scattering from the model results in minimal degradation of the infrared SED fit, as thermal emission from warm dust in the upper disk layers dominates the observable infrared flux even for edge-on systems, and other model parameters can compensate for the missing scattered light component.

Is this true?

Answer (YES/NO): NO